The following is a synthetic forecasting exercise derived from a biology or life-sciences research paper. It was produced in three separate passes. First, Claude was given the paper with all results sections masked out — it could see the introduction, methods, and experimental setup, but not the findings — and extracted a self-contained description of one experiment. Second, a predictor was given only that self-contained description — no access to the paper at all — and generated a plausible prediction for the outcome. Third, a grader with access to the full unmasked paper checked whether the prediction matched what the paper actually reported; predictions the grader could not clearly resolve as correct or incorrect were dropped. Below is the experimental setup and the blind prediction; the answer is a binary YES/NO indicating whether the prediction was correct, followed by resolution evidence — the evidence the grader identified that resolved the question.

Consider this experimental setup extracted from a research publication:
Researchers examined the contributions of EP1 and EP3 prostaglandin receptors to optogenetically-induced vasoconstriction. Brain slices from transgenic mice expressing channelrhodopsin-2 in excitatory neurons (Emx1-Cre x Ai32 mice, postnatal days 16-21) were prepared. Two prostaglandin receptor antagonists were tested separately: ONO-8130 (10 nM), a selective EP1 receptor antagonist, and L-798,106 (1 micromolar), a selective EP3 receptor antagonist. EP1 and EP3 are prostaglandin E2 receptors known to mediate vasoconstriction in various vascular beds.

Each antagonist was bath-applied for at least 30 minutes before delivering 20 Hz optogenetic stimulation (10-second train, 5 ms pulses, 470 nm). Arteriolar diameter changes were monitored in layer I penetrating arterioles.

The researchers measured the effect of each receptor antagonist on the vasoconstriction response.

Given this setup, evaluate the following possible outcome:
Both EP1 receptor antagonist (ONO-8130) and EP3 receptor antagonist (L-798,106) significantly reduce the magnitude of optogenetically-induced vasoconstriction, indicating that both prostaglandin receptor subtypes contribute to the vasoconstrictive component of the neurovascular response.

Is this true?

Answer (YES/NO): YES